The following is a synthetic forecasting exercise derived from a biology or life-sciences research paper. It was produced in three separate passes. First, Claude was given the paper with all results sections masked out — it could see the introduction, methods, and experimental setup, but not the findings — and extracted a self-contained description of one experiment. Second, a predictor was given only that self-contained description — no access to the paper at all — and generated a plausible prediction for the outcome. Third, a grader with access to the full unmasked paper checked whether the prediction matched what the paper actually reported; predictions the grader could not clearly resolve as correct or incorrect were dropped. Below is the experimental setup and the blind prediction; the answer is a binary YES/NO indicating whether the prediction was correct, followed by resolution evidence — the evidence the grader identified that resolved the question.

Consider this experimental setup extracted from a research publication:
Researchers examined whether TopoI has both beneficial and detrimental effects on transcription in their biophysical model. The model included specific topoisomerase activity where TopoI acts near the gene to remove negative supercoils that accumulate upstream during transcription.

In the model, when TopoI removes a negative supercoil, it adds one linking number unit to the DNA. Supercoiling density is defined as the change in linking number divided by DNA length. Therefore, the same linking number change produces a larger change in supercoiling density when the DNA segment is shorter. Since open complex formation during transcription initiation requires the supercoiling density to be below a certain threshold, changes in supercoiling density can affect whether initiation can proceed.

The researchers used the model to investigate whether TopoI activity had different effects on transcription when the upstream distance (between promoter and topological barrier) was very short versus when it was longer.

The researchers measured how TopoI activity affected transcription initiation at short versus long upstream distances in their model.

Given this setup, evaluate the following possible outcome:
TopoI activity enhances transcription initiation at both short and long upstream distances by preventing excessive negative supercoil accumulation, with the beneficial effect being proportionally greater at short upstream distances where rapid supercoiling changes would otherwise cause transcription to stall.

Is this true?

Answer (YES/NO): NO